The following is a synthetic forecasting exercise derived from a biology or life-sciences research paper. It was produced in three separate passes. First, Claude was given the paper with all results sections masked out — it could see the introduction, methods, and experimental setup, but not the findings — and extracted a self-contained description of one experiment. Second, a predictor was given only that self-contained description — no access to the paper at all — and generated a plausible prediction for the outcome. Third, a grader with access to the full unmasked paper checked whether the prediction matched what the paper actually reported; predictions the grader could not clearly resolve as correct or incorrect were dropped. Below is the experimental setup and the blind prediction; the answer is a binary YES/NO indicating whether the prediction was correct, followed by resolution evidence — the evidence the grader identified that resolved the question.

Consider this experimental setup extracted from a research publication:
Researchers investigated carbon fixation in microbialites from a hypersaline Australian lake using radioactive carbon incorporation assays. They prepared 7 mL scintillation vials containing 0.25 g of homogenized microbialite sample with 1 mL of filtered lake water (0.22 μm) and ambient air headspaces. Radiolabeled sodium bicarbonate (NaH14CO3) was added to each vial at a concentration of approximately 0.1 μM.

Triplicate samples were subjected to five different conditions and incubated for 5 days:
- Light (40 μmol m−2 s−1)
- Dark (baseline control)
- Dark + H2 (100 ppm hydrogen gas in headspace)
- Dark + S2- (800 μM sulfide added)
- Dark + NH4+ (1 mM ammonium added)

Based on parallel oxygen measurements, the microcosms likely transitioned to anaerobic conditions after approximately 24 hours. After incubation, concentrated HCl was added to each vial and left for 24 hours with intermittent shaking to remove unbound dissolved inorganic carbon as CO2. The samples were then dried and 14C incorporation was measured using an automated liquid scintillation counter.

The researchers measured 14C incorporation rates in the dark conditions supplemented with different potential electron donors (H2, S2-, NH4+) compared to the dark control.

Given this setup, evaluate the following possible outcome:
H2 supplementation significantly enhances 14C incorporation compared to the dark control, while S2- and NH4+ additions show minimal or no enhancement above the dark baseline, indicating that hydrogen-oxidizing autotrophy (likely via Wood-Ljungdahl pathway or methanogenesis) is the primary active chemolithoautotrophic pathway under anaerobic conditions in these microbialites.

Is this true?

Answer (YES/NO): NO